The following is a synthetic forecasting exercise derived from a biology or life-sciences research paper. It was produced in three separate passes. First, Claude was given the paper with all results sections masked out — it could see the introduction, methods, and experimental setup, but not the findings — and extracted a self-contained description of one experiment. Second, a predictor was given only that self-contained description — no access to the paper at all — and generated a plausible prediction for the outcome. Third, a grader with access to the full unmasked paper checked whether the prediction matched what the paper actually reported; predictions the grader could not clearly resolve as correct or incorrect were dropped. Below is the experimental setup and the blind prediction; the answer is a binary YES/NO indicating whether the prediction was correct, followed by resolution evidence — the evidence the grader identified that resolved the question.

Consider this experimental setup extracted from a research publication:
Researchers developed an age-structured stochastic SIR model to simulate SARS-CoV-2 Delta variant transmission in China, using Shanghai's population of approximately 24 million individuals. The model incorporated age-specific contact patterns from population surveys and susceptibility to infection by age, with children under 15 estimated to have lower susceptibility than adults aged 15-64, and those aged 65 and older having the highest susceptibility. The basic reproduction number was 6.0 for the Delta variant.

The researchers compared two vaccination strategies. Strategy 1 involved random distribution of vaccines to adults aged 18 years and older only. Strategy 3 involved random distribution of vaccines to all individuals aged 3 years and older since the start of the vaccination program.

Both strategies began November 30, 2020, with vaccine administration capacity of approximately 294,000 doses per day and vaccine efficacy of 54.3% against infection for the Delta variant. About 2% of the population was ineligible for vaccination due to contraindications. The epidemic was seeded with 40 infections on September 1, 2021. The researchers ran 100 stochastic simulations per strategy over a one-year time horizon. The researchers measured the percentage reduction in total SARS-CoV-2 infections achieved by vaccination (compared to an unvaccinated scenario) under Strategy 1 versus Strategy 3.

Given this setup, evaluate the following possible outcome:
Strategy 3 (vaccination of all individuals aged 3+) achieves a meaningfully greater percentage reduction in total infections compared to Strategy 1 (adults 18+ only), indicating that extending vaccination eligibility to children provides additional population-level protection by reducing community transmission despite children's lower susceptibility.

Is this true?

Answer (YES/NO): YES